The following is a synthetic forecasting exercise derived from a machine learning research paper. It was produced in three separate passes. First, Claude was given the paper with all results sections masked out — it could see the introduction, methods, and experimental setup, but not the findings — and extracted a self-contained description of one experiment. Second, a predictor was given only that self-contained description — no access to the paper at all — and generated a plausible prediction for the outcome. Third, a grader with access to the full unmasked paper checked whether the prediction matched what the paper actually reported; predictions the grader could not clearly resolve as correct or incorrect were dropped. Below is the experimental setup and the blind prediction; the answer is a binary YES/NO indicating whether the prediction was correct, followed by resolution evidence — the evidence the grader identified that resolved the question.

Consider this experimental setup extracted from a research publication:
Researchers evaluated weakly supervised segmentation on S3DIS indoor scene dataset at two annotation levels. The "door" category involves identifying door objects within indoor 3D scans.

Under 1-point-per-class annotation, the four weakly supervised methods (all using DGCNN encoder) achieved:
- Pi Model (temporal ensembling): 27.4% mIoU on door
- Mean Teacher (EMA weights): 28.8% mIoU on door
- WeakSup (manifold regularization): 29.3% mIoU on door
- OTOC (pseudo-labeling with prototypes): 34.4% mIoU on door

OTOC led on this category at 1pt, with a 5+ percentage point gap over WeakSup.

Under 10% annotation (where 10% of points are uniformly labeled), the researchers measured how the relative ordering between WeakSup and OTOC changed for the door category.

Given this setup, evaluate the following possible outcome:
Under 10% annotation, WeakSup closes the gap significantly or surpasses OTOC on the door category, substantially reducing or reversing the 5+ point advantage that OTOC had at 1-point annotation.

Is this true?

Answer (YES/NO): NO